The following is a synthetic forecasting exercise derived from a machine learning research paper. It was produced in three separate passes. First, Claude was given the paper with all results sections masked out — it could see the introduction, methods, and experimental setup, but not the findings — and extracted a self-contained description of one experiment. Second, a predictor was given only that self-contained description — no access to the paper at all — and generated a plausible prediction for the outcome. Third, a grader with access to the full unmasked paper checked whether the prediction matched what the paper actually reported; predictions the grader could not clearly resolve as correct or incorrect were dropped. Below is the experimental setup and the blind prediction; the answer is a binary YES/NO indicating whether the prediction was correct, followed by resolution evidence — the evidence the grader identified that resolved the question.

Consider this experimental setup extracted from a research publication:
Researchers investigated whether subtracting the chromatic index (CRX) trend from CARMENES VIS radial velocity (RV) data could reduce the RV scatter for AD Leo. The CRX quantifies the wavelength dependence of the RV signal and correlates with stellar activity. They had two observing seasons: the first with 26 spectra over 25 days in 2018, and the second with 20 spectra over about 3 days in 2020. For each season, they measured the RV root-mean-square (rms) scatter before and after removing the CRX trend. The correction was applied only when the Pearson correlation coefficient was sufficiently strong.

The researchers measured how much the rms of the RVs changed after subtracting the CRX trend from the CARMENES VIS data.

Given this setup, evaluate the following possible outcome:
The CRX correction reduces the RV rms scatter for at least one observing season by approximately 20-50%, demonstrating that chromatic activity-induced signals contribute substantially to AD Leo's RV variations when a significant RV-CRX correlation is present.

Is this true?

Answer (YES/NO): YES